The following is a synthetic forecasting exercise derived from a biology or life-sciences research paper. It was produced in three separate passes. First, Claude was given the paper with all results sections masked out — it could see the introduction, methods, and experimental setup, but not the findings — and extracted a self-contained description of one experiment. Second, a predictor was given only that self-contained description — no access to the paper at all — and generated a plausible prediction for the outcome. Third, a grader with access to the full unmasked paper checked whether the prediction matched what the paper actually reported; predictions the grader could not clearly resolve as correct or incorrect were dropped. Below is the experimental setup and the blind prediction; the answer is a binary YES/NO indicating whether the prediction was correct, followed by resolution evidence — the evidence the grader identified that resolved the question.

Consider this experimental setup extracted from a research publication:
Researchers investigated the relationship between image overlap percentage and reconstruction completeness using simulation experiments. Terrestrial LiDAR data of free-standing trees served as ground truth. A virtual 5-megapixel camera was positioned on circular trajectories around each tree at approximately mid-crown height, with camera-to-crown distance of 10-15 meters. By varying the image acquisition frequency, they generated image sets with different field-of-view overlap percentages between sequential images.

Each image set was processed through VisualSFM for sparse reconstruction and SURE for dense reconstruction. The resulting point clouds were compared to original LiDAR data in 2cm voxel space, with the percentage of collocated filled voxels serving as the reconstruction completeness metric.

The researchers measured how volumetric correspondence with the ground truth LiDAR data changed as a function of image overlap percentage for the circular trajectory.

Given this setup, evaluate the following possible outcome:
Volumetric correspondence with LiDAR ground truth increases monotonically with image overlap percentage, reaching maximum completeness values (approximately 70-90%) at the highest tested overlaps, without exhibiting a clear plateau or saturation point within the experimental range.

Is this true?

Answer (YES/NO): NO